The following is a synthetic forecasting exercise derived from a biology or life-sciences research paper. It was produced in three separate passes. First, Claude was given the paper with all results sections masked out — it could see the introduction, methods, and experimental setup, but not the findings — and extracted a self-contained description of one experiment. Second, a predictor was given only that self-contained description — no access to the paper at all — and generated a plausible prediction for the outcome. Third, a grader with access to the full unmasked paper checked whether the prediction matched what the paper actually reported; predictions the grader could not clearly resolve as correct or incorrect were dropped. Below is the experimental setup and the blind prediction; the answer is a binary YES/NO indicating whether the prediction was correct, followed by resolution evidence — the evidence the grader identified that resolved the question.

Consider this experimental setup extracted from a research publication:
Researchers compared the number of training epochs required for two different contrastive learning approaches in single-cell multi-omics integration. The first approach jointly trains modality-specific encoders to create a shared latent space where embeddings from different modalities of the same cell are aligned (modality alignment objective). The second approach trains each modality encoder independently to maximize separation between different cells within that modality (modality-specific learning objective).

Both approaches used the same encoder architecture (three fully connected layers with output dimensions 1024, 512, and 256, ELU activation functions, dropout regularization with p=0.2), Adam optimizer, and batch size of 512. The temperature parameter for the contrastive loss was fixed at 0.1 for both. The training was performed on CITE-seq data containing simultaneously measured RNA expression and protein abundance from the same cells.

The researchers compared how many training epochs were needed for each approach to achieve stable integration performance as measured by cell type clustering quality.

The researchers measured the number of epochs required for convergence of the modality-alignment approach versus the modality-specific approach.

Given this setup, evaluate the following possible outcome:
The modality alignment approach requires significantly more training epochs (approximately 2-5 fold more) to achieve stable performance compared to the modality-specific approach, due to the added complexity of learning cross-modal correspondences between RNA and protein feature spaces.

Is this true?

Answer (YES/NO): NO